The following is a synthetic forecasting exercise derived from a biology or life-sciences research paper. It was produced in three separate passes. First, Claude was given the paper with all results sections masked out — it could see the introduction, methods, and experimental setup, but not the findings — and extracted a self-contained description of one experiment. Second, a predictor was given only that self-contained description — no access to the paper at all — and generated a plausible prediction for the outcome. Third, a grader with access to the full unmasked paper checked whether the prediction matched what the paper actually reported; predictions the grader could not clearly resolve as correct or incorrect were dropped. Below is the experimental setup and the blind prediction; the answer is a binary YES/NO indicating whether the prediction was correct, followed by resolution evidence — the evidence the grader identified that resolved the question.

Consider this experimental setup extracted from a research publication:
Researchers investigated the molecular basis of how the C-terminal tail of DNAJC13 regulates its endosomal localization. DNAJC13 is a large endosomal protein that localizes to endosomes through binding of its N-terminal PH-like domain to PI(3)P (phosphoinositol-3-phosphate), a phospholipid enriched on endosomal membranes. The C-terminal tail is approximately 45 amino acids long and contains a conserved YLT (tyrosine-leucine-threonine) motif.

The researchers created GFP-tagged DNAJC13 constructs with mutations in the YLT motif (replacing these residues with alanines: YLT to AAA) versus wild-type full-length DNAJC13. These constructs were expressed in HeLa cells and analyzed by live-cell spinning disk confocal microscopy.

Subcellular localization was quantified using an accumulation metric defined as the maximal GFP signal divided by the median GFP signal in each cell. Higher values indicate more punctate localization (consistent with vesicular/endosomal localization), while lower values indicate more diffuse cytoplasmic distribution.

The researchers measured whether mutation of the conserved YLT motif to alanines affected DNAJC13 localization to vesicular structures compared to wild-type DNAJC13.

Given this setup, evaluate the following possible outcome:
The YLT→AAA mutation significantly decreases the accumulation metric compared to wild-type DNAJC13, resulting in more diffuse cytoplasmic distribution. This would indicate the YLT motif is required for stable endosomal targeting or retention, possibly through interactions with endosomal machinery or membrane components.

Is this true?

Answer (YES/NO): NO